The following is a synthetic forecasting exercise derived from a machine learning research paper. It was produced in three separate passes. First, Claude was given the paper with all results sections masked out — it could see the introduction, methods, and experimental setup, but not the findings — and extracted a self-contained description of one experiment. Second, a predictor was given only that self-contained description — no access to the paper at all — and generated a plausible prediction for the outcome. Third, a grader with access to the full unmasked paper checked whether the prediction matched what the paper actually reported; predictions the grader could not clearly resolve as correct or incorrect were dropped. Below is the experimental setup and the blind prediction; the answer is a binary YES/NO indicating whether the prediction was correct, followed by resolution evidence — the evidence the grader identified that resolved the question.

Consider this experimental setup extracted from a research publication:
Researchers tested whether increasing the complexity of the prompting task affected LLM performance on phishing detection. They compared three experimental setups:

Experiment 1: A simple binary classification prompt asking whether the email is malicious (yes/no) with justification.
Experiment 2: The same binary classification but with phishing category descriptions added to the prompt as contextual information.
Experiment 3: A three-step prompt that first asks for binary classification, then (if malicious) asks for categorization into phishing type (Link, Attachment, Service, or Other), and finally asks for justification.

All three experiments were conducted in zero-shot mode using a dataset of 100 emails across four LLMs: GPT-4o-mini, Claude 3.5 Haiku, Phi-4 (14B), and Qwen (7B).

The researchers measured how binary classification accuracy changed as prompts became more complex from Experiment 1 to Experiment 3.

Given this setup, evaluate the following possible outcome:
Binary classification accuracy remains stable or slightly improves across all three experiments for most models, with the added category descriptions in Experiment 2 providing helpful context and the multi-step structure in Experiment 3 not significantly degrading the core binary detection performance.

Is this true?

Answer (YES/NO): NO